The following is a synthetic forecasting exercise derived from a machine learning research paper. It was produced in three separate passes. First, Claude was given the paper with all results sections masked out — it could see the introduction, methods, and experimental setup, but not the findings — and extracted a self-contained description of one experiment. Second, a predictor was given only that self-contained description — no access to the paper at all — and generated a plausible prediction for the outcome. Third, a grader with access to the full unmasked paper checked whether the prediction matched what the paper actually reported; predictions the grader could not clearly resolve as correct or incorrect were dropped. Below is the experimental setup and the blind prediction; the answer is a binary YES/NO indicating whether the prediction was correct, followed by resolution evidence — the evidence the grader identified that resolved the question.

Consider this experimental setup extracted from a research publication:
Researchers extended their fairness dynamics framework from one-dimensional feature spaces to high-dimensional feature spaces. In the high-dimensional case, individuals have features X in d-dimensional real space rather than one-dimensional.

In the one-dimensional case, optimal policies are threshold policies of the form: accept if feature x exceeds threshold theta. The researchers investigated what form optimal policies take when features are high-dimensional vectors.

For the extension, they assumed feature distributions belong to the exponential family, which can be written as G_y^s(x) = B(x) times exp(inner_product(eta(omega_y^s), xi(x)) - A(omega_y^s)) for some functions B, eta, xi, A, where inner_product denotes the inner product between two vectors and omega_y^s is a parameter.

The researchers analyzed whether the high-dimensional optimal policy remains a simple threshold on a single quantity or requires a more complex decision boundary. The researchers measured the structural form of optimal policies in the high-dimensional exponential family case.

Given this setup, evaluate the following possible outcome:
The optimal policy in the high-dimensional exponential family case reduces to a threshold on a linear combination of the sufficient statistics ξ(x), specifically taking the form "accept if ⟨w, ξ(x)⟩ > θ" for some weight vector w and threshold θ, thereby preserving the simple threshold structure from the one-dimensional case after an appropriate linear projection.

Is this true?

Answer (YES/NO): YES